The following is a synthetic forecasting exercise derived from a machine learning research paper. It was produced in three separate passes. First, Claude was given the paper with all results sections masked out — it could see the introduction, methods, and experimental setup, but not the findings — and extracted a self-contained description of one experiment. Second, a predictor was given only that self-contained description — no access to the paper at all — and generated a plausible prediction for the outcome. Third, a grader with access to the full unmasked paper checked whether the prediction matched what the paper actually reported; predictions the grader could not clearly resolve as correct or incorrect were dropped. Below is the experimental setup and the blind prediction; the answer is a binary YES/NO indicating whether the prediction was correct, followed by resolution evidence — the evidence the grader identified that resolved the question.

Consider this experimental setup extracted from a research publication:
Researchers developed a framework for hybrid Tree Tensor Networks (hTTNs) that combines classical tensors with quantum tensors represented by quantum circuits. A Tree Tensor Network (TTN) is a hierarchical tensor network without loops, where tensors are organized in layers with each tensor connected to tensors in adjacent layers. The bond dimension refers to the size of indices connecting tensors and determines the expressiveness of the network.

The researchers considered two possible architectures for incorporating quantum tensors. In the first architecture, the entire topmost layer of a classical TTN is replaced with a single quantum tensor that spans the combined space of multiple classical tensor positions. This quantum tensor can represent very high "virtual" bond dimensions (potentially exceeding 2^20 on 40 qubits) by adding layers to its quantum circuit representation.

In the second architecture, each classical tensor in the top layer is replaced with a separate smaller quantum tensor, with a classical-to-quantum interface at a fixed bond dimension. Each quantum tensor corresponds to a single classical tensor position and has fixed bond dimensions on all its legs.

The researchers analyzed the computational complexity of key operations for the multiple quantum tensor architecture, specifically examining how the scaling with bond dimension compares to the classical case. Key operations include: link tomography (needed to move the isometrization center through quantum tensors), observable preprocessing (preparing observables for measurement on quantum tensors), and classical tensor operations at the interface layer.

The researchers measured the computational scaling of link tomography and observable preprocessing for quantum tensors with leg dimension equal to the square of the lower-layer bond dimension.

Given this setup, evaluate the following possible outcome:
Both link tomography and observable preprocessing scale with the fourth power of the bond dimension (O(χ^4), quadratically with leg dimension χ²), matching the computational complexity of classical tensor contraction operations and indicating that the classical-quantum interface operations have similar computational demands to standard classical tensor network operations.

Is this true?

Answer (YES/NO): NO